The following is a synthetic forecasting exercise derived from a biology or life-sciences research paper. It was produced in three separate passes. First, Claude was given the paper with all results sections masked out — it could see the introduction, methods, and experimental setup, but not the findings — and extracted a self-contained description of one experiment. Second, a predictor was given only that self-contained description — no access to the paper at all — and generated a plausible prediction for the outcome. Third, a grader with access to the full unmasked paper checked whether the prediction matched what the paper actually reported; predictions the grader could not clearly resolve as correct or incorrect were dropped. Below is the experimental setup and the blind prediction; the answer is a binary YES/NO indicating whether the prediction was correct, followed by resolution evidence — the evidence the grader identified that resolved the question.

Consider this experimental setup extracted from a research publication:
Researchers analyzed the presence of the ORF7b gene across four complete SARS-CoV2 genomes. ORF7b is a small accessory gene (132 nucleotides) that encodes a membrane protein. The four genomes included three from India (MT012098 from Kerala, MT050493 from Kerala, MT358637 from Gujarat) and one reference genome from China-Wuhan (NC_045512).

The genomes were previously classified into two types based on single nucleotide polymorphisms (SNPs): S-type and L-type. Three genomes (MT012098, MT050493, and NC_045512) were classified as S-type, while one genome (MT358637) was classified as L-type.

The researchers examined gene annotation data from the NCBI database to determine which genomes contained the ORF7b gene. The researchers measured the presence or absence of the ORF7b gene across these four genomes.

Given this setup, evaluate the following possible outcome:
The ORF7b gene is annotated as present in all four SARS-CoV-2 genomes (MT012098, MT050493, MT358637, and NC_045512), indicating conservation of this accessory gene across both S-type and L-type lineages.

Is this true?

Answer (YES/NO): NO